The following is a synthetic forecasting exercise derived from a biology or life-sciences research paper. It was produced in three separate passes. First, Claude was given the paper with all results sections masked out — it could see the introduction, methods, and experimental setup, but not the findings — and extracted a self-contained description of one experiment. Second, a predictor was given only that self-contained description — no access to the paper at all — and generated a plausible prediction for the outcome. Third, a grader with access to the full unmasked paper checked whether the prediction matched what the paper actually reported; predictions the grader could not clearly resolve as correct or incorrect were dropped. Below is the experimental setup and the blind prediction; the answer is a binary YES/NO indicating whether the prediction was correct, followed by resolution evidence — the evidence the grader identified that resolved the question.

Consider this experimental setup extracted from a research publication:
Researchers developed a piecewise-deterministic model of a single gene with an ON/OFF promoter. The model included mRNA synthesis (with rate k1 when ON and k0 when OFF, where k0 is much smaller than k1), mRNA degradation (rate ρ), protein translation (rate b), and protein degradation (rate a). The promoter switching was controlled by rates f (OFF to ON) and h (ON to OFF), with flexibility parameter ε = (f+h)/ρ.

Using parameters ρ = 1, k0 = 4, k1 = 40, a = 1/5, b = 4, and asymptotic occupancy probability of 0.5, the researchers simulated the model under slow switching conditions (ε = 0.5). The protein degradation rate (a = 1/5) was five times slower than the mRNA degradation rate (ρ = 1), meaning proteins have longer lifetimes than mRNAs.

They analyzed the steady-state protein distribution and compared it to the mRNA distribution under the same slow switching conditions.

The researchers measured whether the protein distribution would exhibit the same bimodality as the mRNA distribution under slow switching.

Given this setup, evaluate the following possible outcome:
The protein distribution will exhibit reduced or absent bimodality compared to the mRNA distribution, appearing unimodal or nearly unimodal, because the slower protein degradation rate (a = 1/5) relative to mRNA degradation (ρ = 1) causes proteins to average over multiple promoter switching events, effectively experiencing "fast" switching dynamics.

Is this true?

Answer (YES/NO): YES